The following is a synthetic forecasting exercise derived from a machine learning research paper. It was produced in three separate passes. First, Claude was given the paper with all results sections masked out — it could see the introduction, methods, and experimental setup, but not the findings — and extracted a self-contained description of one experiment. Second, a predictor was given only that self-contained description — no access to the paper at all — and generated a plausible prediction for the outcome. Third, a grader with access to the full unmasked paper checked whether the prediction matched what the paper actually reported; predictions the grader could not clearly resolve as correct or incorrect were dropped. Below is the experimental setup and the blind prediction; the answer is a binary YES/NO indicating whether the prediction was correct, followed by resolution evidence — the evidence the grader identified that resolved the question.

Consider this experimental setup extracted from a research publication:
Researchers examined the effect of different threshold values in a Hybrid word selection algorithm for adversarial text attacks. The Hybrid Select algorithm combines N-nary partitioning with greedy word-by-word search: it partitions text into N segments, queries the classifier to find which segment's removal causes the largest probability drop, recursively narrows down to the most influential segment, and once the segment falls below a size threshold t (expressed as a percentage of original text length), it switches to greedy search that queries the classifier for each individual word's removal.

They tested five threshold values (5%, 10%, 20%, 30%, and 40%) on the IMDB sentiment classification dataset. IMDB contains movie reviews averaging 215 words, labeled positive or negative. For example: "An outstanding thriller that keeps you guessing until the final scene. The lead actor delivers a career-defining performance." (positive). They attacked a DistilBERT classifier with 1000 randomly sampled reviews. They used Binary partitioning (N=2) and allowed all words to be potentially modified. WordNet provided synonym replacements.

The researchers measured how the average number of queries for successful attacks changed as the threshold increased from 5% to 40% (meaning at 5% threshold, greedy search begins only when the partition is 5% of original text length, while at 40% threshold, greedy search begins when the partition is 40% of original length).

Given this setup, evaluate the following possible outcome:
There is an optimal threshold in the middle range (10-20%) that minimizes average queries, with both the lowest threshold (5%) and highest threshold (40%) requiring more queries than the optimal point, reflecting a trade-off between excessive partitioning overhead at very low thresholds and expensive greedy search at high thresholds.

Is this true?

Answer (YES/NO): NO